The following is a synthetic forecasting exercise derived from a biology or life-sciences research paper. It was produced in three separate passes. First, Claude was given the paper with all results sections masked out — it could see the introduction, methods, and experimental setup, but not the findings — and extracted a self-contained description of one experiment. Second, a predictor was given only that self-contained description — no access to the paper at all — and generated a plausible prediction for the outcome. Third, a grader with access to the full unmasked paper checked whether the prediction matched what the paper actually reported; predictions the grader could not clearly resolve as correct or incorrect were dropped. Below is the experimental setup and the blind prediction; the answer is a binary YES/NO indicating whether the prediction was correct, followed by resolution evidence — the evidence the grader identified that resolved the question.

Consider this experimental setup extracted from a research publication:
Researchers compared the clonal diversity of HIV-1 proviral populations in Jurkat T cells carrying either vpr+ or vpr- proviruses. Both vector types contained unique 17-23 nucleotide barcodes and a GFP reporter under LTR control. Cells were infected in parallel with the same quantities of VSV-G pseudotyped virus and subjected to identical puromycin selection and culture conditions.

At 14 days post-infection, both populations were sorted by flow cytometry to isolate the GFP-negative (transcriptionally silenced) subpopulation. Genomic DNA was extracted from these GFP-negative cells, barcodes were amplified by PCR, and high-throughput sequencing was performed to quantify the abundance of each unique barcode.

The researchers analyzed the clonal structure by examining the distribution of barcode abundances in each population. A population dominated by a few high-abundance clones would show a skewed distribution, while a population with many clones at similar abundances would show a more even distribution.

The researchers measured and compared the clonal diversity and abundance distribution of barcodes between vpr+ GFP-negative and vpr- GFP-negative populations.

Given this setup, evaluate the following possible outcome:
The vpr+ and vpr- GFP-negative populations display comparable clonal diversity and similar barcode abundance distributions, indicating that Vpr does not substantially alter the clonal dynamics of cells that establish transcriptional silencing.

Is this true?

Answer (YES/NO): NO